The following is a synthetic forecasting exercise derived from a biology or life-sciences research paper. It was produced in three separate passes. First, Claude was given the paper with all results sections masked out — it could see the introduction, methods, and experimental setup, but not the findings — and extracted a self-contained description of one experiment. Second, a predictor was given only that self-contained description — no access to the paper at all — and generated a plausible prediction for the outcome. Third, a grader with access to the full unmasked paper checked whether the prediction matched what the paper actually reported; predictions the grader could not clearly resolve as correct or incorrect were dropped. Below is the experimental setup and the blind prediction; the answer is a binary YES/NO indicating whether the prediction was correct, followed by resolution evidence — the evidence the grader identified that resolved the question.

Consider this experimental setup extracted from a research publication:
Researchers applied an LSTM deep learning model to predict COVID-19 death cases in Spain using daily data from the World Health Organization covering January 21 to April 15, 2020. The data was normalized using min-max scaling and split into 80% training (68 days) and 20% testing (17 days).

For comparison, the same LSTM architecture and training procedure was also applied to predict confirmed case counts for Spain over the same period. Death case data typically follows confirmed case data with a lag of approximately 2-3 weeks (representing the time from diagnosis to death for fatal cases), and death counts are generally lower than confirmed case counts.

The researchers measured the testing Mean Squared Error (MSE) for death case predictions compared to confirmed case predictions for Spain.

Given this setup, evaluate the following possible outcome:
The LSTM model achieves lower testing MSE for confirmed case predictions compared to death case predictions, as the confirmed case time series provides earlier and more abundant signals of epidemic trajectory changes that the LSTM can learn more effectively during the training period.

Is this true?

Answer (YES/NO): NO